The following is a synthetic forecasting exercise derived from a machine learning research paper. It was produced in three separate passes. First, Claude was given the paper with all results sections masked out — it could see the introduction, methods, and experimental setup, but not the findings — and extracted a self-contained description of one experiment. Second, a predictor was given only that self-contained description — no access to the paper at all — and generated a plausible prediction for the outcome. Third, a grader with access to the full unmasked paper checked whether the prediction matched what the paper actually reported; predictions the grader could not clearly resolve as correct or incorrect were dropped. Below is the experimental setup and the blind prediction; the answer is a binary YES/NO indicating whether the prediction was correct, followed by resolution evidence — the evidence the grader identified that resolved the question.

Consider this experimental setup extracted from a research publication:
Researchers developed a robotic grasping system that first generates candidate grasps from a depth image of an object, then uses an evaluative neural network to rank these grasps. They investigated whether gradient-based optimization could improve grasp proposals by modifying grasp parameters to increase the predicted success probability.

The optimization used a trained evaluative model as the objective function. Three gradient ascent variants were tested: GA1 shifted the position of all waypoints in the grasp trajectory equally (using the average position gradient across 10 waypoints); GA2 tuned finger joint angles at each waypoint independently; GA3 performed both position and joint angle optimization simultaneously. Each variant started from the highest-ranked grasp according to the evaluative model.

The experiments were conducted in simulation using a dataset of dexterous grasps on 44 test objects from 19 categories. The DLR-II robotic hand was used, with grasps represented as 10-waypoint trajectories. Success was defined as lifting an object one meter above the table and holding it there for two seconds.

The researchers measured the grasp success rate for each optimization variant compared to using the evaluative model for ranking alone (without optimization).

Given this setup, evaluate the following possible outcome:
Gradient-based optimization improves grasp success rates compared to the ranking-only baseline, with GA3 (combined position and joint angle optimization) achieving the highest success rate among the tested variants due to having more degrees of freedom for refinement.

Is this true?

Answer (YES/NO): NO